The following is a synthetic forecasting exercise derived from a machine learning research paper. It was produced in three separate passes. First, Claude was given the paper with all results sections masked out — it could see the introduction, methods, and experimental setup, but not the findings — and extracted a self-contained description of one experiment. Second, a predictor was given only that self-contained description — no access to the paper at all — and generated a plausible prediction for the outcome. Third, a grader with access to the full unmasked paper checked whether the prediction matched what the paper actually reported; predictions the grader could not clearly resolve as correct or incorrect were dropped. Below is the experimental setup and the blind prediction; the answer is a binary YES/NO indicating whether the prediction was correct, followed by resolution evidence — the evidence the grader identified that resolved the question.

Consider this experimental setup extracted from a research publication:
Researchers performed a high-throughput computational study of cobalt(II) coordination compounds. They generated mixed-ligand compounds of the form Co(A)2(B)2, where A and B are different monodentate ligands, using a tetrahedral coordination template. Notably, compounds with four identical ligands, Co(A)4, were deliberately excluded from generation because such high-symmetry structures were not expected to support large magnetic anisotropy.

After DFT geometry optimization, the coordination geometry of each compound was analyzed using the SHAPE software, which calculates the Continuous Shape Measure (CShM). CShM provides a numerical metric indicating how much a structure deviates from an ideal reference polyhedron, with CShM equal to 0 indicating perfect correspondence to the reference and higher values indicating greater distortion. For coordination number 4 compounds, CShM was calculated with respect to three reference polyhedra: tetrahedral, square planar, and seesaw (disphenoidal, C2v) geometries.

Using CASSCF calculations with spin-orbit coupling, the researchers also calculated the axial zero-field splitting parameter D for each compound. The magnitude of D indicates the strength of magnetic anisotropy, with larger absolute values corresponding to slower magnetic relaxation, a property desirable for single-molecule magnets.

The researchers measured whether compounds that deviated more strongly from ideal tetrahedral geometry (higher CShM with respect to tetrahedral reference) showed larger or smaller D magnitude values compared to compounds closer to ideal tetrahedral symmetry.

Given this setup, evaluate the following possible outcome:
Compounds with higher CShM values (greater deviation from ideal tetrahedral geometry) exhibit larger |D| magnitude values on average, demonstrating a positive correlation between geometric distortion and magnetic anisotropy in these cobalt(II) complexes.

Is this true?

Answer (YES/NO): YES